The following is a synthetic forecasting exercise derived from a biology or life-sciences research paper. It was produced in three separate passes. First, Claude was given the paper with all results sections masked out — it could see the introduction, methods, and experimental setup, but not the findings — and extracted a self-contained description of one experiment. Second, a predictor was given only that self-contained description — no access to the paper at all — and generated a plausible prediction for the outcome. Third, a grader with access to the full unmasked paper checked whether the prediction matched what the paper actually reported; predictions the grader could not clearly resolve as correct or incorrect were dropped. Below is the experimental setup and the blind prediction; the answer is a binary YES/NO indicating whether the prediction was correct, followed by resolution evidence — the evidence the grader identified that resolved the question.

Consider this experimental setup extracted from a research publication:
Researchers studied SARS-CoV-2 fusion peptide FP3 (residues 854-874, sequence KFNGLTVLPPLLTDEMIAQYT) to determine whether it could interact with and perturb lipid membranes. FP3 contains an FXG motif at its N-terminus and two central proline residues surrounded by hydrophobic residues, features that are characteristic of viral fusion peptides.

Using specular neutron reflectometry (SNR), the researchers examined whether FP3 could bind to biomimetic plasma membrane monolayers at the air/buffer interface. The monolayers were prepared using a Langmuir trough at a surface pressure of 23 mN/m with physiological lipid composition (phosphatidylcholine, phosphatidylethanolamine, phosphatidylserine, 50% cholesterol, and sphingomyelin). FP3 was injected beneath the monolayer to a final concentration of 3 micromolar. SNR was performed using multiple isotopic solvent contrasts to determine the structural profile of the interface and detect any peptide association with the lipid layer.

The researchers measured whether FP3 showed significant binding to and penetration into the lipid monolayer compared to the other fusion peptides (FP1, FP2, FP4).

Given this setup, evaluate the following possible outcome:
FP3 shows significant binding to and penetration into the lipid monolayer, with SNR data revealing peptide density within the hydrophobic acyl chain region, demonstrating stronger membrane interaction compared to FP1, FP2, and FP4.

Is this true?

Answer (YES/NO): NO